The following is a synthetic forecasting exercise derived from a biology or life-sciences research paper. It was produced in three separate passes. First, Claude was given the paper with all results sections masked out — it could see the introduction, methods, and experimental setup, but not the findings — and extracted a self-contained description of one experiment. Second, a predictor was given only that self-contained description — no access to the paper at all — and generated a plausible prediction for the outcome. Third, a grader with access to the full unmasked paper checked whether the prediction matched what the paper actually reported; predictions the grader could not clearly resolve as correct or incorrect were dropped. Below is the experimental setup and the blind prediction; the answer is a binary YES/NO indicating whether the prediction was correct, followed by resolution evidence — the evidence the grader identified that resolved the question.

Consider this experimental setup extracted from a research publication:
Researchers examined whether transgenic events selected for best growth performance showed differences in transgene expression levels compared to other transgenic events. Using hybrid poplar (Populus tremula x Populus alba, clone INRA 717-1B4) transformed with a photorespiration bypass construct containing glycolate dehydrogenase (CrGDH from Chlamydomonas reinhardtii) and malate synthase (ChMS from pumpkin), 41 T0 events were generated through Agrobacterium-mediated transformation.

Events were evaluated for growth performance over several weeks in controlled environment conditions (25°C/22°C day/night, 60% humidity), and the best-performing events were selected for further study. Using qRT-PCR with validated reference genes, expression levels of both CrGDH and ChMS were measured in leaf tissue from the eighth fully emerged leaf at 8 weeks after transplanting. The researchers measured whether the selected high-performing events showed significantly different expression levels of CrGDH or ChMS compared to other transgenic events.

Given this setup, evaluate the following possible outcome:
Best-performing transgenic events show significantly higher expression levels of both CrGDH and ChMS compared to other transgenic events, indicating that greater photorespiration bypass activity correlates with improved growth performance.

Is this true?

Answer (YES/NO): NO